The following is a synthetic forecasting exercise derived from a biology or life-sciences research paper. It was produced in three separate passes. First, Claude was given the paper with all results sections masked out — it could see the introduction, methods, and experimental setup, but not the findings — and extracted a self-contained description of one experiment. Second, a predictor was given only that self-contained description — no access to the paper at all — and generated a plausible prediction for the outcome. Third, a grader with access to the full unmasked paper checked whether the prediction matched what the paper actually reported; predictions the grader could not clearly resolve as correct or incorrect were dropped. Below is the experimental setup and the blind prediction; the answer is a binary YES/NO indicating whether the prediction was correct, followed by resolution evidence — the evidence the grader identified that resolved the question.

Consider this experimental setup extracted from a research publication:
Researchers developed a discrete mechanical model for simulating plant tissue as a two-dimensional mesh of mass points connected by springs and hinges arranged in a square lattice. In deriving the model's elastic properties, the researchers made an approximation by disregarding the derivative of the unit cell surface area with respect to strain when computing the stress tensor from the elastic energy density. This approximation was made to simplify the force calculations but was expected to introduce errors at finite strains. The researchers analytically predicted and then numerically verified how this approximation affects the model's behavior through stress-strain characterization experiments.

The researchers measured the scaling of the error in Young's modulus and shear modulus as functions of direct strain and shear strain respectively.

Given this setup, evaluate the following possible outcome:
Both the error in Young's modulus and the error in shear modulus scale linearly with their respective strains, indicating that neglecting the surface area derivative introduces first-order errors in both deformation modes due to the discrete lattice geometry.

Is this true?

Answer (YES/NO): NO